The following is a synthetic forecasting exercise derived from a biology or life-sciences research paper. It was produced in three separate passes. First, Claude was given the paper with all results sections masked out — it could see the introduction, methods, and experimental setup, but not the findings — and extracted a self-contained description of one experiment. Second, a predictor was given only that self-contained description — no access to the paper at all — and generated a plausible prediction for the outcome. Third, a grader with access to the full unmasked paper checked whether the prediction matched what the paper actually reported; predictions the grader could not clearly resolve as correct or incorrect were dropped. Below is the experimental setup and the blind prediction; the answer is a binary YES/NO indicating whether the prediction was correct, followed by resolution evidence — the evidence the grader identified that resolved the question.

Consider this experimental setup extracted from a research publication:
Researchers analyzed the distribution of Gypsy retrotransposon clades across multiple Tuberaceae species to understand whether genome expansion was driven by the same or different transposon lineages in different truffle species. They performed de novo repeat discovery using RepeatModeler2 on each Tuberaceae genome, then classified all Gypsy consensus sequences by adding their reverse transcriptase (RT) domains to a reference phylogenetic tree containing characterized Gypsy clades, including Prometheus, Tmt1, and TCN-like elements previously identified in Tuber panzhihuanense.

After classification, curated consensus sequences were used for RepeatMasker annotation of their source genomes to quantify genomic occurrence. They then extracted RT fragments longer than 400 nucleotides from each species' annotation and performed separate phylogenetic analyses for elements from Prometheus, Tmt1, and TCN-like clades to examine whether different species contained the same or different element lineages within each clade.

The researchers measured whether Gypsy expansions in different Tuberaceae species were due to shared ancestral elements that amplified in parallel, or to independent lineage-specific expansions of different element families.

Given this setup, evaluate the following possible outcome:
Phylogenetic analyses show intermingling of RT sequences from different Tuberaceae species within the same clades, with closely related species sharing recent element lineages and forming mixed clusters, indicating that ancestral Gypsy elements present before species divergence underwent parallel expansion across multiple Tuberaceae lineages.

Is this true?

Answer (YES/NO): NO